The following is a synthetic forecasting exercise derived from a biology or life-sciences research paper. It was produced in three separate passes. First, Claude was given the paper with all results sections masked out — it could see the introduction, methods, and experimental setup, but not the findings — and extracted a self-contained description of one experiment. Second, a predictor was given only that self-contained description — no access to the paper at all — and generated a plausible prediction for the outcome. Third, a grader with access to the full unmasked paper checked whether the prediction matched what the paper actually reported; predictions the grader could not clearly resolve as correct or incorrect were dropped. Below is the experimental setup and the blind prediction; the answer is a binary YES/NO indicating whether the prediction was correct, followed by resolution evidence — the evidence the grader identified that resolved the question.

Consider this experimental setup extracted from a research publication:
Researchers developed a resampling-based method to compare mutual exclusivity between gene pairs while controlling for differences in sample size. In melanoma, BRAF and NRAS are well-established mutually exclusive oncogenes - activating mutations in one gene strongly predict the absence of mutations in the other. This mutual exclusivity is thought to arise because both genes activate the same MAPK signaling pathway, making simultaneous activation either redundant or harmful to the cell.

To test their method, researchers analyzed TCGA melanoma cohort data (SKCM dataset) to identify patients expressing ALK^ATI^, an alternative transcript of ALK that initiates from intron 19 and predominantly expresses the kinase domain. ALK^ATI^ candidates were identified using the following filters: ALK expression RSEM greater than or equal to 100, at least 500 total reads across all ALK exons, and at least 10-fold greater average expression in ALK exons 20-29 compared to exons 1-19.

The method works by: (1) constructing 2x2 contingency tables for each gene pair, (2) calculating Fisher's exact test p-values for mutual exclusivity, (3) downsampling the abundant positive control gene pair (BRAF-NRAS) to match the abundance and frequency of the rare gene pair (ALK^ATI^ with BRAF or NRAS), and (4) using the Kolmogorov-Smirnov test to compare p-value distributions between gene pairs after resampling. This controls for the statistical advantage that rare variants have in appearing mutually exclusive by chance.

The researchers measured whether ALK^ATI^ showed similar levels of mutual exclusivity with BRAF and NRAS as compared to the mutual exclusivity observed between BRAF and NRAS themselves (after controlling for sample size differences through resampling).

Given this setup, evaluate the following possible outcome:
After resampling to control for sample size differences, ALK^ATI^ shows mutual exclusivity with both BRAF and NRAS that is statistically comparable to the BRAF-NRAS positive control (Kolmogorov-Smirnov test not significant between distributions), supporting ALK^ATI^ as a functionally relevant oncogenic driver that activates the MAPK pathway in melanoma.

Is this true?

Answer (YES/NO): NO